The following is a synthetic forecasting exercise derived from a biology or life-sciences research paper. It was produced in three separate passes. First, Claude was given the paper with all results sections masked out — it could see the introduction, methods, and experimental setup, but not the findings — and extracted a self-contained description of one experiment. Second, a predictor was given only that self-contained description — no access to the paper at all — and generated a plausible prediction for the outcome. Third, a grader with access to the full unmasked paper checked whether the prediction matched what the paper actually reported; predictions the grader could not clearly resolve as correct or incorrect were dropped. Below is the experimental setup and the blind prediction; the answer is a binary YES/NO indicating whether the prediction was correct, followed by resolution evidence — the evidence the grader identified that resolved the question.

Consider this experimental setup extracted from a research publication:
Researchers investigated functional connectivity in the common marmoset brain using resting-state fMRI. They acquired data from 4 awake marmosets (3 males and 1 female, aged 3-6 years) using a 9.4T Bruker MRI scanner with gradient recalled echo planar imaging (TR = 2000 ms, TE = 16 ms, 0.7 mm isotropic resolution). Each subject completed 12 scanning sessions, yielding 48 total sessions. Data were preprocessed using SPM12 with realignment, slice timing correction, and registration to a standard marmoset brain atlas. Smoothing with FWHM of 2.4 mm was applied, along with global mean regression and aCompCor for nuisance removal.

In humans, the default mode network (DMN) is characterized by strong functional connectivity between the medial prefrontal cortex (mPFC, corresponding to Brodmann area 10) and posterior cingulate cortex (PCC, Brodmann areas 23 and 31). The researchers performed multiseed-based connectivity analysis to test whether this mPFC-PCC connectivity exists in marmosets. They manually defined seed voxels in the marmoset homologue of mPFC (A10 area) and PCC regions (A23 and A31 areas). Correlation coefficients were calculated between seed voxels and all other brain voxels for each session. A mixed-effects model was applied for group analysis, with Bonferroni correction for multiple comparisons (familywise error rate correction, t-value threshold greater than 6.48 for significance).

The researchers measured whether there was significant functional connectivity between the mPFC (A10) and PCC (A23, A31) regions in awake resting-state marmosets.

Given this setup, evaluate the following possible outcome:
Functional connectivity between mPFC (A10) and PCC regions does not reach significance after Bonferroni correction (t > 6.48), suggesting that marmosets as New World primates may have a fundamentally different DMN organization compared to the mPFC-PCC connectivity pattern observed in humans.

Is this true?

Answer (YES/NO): YES